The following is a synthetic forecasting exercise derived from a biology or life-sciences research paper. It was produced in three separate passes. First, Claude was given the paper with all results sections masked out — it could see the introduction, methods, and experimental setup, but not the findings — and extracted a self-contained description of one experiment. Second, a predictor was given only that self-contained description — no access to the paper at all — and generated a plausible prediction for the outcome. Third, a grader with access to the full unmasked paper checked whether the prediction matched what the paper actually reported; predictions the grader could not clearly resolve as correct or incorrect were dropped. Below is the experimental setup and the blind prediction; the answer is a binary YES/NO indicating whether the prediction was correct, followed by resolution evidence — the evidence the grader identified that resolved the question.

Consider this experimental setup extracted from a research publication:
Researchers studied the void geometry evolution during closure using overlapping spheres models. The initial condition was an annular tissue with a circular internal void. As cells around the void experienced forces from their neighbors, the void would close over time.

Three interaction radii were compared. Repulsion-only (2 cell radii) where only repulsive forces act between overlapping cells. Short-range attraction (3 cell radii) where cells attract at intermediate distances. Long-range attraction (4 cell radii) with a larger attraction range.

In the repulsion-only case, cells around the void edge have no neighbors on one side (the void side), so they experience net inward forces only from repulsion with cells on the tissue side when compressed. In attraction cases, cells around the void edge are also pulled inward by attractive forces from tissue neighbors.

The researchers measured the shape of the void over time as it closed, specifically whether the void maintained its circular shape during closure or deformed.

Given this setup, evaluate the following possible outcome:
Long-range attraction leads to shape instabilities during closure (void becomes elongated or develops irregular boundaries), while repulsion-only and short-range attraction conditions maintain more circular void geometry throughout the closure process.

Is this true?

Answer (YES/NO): NO